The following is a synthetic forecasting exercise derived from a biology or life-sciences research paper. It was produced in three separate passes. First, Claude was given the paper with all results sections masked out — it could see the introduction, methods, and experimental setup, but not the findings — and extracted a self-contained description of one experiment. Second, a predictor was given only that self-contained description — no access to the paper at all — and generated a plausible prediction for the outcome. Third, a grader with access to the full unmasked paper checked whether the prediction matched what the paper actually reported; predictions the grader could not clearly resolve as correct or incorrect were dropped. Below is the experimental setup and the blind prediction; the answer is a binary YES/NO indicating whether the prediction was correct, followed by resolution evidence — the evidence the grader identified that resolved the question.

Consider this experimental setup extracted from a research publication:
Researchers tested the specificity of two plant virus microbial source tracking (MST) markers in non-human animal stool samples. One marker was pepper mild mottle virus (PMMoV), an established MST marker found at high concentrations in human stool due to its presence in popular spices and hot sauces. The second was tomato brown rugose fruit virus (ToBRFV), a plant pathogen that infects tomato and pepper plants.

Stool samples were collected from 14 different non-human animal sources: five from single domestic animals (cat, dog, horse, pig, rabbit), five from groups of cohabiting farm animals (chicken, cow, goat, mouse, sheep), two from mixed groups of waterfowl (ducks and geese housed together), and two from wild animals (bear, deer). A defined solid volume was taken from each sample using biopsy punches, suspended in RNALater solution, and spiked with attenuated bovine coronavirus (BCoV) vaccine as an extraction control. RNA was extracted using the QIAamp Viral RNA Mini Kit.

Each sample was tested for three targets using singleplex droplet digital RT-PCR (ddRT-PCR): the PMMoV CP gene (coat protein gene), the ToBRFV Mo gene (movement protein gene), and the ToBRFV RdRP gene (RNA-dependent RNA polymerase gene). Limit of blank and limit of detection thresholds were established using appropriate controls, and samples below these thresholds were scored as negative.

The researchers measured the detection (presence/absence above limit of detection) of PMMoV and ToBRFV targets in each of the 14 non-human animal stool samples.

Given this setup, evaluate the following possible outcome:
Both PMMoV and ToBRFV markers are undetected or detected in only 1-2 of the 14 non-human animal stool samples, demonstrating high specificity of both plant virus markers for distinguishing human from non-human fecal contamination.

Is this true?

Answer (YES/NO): YES